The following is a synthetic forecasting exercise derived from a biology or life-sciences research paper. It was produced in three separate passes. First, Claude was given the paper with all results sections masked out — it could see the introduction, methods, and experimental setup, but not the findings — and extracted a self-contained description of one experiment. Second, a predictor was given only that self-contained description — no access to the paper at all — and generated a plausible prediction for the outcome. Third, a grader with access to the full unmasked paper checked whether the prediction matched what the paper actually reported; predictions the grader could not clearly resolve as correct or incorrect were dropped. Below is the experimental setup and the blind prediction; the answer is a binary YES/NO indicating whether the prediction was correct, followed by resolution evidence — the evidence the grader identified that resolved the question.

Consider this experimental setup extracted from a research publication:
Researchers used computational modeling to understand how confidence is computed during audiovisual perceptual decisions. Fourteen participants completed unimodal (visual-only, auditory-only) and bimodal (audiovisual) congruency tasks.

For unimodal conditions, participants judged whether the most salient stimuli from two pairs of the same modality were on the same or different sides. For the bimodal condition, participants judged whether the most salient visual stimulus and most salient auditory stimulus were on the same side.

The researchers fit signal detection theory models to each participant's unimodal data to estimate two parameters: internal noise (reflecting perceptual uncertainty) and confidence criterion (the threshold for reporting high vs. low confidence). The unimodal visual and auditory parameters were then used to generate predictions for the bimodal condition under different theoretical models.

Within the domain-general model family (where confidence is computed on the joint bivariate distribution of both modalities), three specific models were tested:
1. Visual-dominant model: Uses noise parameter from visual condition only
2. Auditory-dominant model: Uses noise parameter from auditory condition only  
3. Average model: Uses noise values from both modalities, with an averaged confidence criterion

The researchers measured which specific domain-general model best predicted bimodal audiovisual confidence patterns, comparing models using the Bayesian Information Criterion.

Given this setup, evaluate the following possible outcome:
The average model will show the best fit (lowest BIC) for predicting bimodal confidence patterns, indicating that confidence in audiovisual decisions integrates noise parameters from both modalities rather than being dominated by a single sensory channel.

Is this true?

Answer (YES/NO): YES